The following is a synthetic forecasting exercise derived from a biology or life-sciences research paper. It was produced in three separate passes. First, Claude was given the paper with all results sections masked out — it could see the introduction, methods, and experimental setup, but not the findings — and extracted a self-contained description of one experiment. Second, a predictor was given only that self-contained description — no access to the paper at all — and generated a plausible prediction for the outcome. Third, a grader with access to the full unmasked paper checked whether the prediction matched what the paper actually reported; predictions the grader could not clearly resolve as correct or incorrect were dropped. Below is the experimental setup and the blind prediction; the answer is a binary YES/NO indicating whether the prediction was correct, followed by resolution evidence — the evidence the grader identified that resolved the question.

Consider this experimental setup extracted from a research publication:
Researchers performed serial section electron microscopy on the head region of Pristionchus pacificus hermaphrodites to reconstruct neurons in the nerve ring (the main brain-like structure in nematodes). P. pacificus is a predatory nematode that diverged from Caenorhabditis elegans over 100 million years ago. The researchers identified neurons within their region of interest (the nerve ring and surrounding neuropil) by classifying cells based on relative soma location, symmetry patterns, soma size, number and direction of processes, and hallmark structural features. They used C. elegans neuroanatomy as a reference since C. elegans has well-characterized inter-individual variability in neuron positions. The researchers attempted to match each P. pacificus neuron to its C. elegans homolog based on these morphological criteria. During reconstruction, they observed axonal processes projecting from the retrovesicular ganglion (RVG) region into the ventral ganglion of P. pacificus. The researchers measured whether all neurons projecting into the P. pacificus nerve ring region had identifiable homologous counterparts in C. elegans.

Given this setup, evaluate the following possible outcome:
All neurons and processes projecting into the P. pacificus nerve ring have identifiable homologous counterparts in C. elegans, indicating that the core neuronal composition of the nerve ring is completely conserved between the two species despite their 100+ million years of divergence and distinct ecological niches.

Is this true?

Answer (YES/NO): NO